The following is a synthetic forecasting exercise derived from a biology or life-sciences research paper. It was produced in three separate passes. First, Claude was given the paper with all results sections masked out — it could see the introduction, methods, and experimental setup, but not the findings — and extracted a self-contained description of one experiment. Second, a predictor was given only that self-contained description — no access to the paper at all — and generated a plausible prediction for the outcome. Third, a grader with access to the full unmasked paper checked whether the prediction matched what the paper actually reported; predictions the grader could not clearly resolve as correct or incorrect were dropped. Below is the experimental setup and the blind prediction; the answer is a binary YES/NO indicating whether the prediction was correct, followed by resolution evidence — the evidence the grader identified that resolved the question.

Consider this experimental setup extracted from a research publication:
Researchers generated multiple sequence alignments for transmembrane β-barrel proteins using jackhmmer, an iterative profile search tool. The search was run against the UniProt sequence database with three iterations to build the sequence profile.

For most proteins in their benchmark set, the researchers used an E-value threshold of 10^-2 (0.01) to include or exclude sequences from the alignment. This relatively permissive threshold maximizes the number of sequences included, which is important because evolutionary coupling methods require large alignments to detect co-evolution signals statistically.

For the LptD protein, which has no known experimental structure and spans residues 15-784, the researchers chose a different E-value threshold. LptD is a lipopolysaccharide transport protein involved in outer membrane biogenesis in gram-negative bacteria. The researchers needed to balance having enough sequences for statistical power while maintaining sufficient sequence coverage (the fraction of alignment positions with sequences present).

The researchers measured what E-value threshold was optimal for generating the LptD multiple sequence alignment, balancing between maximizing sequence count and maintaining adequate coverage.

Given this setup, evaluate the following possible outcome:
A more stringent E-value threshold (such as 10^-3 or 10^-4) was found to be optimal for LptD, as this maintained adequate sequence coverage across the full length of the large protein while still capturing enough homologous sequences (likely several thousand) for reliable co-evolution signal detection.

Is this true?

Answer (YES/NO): NO